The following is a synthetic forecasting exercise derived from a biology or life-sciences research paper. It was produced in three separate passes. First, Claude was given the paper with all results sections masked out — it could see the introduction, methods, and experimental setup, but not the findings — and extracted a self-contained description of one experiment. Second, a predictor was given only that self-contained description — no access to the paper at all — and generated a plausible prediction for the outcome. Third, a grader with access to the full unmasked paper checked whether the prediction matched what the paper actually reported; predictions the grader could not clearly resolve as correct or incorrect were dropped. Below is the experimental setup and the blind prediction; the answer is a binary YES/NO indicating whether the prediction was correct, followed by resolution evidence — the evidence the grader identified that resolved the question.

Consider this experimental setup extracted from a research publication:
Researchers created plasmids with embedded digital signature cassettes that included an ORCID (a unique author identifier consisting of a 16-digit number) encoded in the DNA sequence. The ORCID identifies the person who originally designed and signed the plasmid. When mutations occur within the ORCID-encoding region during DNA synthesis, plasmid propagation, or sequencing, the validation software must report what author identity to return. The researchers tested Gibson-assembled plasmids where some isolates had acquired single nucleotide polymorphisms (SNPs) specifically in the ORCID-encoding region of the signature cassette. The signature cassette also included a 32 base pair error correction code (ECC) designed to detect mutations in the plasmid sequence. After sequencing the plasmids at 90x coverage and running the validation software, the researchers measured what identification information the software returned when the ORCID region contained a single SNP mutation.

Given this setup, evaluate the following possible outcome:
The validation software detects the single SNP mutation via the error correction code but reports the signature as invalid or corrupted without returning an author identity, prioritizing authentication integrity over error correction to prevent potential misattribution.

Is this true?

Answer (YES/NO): NO